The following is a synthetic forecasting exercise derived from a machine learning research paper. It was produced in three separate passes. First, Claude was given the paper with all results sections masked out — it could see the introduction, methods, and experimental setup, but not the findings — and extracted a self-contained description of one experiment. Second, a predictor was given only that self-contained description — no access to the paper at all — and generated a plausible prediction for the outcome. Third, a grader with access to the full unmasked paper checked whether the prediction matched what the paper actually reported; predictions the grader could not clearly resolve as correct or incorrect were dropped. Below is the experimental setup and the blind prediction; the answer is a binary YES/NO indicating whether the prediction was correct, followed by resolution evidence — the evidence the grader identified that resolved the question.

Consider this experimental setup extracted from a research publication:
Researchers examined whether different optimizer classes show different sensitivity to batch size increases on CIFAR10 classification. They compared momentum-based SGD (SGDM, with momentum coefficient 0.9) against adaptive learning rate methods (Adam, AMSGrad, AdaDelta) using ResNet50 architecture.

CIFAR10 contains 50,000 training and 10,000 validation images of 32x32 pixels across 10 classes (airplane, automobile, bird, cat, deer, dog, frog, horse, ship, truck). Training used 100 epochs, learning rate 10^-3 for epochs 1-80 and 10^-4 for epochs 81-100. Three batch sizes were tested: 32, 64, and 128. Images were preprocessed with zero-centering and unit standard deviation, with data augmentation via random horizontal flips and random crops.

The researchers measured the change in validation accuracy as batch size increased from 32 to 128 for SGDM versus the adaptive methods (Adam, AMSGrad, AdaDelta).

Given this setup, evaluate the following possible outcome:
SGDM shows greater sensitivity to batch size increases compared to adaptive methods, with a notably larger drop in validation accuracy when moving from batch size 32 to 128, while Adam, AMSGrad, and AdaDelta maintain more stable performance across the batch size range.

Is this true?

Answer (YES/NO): YES